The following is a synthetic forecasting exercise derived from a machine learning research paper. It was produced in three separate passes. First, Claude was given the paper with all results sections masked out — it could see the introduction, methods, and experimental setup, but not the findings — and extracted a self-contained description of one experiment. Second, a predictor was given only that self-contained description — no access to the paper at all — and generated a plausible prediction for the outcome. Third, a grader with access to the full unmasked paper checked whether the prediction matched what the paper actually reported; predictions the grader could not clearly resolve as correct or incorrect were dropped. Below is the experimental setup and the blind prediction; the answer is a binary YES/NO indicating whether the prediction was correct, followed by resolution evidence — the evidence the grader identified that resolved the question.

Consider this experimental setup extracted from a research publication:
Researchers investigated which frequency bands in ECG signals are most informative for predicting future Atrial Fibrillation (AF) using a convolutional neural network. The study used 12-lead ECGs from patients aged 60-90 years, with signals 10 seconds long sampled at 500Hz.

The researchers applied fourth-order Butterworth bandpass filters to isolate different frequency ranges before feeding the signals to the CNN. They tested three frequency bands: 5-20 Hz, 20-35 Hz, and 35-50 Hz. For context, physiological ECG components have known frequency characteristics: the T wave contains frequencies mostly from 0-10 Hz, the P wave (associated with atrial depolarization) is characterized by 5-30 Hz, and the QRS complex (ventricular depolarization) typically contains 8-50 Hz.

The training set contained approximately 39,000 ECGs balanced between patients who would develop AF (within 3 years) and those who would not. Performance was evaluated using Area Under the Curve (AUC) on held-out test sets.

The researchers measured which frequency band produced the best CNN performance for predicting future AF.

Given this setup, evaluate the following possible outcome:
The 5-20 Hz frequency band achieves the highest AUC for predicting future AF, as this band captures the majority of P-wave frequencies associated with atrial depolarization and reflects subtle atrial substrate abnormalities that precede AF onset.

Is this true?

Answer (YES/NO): YES